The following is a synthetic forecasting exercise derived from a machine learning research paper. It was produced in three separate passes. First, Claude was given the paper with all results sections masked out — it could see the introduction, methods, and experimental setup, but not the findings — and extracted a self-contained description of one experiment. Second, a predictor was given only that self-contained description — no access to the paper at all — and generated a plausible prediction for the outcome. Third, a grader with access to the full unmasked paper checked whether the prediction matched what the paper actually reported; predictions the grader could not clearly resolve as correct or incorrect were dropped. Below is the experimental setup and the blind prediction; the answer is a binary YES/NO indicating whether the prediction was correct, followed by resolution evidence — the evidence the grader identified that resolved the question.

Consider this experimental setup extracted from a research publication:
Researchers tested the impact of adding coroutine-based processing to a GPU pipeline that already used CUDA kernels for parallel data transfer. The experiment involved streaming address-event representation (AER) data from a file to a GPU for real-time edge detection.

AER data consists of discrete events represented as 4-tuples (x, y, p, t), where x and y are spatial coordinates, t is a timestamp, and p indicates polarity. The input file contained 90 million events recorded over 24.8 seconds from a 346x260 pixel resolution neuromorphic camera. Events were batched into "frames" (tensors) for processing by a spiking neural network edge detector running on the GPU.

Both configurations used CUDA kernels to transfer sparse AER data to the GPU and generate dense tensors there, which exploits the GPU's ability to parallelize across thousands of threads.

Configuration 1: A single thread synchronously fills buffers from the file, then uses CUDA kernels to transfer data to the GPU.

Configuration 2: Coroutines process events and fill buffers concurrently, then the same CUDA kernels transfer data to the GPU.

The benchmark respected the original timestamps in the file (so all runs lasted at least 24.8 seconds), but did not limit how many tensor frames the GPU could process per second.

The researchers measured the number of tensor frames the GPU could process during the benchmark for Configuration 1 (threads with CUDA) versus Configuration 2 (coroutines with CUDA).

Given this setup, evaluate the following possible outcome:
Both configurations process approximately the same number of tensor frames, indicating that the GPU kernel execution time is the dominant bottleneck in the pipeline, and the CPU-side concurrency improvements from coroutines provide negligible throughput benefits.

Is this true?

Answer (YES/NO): NO